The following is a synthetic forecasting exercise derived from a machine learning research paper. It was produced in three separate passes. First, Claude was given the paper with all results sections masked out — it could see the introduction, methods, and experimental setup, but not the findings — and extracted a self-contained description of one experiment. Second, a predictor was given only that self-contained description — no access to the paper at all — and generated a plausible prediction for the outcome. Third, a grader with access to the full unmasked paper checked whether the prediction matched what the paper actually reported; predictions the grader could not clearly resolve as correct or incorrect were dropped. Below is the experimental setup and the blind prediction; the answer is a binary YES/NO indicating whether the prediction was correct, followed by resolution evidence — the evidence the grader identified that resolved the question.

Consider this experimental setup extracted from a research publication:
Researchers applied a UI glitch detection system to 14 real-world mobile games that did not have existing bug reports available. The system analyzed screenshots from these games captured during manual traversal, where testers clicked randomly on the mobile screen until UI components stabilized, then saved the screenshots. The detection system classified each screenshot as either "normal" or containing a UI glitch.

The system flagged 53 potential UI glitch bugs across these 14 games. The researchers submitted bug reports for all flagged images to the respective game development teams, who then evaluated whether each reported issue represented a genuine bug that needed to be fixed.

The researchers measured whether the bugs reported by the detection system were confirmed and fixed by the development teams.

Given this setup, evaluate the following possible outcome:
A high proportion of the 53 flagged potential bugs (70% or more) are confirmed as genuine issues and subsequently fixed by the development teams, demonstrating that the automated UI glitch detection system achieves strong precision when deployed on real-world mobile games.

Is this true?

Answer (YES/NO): YES